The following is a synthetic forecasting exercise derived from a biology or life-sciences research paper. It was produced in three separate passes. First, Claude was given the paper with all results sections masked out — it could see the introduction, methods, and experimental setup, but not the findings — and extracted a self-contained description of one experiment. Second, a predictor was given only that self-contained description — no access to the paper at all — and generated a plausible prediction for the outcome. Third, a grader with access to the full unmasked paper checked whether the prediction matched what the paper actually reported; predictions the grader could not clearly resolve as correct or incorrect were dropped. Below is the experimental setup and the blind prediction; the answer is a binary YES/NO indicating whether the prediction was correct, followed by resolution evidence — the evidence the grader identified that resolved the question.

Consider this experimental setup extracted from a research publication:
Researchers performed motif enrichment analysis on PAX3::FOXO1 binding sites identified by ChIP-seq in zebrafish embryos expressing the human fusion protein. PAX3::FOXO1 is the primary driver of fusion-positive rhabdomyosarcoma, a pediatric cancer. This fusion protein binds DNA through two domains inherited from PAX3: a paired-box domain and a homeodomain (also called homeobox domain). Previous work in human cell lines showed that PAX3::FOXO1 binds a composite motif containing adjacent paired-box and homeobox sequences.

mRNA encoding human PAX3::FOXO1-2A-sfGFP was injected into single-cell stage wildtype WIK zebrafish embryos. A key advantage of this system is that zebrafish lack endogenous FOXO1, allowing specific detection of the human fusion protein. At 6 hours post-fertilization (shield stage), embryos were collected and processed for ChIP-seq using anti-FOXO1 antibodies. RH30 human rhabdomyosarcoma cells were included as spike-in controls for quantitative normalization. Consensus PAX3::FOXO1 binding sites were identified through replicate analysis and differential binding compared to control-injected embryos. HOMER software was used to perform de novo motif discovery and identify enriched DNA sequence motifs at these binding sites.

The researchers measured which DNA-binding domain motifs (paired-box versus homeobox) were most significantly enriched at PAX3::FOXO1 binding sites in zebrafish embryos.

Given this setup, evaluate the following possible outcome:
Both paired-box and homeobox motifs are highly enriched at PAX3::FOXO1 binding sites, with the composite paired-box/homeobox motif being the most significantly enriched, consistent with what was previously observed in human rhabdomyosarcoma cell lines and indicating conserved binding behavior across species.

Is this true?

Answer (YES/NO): NO